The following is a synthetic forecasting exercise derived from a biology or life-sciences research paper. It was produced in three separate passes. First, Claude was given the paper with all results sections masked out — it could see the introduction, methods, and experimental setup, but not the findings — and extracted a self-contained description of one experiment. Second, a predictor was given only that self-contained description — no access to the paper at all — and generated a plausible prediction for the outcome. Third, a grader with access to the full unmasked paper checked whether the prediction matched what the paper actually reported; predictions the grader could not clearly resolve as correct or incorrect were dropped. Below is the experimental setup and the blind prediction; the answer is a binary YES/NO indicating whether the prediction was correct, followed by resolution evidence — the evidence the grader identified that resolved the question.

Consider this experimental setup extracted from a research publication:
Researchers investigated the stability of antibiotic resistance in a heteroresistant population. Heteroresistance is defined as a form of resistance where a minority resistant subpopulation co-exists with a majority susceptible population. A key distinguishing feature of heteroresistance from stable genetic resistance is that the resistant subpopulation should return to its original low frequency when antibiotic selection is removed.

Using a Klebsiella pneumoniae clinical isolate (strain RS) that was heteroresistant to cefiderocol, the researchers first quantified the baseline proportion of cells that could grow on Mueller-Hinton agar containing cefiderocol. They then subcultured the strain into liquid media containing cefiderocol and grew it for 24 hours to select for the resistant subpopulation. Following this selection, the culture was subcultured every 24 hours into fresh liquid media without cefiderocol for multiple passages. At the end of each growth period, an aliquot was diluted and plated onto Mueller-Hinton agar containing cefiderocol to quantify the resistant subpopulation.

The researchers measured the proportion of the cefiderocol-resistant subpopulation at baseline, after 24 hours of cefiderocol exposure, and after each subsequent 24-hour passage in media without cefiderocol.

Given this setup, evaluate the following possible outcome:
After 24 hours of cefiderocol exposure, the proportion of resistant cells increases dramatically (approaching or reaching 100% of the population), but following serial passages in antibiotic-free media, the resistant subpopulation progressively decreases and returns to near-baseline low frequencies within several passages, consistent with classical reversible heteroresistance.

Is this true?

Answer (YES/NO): YES